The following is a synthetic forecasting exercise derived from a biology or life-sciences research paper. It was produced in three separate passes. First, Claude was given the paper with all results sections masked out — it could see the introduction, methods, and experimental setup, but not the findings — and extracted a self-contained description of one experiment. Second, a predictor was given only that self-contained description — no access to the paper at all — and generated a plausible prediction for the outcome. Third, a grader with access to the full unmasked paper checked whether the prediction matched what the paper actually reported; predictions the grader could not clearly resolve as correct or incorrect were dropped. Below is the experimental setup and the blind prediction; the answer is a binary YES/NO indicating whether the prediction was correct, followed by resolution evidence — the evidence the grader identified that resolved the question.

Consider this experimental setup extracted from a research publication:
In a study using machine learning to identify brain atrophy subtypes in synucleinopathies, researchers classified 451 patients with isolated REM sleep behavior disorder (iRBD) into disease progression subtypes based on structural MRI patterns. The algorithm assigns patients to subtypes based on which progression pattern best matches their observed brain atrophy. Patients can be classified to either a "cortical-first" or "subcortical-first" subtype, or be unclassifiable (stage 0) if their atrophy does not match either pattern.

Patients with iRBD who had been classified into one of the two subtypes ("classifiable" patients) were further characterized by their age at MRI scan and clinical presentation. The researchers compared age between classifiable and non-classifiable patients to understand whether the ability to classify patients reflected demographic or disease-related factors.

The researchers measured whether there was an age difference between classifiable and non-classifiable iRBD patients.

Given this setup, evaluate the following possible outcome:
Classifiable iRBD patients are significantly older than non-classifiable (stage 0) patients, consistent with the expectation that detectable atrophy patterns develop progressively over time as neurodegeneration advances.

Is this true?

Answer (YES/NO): YES